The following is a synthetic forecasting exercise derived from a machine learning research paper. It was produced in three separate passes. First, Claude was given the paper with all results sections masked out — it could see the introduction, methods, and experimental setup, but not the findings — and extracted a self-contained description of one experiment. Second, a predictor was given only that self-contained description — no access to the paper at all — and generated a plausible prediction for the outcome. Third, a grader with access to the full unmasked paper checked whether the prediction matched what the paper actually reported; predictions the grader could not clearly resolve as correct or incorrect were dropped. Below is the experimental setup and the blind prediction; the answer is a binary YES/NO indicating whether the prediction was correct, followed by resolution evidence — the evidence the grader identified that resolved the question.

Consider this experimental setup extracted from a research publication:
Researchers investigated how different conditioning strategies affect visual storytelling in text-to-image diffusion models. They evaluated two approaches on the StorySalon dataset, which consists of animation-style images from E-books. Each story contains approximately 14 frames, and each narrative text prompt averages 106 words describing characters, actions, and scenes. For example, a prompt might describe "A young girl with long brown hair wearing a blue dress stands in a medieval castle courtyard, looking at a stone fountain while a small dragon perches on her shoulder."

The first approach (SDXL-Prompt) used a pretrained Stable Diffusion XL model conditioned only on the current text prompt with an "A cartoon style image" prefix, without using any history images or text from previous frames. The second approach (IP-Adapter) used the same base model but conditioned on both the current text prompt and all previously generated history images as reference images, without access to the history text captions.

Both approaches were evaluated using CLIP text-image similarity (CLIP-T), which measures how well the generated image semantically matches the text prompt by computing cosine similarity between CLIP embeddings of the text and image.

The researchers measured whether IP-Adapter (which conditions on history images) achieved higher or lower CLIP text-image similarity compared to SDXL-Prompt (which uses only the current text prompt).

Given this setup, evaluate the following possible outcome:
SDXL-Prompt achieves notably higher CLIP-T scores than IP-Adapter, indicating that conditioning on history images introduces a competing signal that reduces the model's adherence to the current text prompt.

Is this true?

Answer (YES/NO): YES